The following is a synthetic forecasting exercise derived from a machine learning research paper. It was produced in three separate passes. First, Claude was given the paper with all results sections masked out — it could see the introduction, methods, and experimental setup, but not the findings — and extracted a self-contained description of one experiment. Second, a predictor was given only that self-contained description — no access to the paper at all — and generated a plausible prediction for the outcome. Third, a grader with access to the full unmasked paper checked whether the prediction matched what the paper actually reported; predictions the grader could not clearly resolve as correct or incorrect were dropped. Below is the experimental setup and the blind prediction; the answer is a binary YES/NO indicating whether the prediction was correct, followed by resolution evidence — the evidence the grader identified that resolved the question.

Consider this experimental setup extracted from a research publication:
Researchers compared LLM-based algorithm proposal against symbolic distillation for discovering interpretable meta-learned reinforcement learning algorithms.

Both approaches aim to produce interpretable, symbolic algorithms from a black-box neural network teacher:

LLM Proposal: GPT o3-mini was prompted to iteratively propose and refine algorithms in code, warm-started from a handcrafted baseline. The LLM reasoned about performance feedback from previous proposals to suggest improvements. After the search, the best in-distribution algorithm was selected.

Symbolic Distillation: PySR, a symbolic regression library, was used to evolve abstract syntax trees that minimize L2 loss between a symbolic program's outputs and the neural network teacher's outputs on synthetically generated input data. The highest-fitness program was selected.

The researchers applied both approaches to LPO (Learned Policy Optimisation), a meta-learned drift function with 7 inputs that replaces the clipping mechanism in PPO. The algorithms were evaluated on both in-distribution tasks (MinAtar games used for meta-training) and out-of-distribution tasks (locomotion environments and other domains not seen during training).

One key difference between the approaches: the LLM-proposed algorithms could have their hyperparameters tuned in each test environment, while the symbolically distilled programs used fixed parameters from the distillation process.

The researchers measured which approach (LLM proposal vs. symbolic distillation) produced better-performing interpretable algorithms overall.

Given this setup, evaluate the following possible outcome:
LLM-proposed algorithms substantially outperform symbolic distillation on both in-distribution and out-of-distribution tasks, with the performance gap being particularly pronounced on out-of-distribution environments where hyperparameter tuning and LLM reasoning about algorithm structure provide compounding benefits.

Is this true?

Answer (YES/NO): NO